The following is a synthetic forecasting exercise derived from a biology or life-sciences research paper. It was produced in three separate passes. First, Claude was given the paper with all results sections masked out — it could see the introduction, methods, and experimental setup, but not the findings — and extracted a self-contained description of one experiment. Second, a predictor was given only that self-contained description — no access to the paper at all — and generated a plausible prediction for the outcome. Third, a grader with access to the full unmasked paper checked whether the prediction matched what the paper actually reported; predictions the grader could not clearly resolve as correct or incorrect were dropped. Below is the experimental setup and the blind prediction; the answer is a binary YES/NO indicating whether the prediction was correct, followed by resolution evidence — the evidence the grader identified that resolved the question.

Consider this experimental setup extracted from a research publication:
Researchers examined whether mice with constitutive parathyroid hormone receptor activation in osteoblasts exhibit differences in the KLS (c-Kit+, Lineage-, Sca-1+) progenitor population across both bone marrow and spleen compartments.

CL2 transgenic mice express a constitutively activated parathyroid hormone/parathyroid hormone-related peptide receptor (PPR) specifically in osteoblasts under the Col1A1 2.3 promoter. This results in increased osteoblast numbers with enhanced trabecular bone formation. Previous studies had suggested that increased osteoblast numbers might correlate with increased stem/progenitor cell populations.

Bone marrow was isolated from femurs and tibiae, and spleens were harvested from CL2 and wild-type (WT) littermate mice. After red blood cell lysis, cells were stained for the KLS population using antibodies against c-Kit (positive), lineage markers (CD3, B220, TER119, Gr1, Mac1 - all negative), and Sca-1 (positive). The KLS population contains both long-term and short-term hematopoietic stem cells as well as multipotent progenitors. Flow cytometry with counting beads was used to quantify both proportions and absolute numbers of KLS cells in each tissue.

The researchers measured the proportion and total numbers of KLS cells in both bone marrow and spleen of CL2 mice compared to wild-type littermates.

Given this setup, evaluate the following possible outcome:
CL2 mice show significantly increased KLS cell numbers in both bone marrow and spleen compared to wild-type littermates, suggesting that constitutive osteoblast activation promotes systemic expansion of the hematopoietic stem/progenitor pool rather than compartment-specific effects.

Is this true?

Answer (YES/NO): NO